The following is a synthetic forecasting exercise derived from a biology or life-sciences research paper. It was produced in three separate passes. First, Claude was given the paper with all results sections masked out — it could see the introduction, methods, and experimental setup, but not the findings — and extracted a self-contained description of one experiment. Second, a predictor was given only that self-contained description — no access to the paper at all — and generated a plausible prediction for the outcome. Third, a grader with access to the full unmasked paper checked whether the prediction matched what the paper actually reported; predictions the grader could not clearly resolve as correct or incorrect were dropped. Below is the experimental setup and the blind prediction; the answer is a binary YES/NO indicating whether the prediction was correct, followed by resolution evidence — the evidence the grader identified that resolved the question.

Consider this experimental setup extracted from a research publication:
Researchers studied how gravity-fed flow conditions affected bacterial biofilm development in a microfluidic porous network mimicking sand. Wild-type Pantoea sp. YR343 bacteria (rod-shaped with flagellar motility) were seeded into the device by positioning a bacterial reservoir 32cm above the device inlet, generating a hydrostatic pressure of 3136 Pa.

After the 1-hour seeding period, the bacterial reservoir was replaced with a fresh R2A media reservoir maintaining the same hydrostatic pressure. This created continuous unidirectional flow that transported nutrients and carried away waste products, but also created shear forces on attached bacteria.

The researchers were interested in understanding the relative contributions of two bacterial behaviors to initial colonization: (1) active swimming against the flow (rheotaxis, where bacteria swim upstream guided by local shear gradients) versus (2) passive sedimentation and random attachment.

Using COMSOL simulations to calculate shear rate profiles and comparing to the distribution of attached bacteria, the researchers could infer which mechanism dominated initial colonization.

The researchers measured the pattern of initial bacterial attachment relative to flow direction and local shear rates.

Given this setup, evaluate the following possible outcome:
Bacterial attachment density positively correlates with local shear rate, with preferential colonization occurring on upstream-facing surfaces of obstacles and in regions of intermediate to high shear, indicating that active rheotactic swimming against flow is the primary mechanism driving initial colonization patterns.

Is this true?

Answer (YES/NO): NO